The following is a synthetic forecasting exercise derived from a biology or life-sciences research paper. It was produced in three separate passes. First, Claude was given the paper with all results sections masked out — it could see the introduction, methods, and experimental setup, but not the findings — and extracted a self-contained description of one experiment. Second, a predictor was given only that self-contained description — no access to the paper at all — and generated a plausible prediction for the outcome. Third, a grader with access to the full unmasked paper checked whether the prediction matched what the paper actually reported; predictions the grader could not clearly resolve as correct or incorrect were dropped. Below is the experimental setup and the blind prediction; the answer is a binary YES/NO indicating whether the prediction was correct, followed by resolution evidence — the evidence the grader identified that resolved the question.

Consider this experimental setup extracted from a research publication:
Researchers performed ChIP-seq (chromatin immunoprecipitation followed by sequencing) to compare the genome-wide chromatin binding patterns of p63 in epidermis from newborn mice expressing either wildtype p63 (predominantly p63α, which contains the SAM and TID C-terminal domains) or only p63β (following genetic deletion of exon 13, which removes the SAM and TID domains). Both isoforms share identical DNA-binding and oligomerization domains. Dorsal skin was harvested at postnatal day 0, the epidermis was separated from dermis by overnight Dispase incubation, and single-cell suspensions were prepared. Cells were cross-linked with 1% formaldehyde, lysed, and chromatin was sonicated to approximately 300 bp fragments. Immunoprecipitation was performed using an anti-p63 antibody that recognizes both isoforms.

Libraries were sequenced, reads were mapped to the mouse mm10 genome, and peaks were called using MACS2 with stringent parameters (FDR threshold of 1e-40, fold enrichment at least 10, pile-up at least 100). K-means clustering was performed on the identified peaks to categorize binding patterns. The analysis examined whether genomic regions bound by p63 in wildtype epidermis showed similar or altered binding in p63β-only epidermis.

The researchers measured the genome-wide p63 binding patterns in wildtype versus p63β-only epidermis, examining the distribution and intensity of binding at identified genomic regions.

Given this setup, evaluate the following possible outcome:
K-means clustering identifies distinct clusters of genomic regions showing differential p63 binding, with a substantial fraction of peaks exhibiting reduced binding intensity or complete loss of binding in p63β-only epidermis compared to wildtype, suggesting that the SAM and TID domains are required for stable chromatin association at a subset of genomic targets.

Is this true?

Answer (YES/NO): NO